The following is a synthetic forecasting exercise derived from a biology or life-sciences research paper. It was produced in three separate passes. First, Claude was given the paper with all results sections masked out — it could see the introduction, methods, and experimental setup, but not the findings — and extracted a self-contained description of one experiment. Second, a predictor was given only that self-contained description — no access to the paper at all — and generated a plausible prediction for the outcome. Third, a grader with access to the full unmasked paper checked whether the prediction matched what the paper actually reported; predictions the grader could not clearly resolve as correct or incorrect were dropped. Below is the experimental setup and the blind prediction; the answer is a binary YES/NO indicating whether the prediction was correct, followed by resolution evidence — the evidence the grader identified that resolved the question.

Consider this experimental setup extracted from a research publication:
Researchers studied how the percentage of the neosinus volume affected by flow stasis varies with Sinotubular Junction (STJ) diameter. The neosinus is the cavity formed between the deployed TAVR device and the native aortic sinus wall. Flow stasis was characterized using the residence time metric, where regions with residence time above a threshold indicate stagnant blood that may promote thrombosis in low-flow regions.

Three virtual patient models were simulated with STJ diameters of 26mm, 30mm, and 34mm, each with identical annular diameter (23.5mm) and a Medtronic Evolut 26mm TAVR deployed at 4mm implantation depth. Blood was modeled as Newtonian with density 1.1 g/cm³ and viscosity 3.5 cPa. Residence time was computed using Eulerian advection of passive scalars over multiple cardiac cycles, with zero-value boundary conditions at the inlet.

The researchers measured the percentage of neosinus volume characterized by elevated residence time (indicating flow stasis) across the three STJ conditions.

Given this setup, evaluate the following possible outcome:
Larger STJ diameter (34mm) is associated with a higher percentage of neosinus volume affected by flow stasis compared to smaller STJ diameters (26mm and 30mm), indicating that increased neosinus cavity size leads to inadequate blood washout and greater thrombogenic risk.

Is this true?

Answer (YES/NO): YES